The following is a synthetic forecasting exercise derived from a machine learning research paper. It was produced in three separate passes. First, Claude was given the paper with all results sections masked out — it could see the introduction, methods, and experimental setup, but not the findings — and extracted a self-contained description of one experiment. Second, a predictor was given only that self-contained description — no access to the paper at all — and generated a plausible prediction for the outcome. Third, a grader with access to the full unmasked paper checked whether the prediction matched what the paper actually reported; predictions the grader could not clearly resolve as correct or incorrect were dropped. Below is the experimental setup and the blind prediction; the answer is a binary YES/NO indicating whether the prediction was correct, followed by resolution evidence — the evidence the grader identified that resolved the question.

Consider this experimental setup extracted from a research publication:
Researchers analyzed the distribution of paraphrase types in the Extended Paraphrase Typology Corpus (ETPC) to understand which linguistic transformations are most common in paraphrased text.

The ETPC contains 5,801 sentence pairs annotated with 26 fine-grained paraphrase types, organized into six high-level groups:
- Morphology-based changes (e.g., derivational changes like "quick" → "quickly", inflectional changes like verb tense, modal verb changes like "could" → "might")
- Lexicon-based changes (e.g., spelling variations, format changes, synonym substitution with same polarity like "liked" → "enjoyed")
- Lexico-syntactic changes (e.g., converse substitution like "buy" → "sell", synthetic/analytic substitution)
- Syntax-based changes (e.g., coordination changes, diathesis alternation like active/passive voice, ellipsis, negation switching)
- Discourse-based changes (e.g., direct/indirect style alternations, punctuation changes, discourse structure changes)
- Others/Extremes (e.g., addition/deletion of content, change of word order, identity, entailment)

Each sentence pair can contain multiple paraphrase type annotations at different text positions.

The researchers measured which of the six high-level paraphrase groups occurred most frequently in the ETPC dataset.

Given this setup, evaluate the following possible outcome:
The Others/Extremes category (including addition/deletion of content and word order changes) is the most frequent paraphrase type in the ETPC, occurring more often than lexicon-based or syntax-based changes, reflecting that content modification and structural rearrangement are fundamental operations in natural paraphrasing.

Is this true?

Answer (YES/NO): NO